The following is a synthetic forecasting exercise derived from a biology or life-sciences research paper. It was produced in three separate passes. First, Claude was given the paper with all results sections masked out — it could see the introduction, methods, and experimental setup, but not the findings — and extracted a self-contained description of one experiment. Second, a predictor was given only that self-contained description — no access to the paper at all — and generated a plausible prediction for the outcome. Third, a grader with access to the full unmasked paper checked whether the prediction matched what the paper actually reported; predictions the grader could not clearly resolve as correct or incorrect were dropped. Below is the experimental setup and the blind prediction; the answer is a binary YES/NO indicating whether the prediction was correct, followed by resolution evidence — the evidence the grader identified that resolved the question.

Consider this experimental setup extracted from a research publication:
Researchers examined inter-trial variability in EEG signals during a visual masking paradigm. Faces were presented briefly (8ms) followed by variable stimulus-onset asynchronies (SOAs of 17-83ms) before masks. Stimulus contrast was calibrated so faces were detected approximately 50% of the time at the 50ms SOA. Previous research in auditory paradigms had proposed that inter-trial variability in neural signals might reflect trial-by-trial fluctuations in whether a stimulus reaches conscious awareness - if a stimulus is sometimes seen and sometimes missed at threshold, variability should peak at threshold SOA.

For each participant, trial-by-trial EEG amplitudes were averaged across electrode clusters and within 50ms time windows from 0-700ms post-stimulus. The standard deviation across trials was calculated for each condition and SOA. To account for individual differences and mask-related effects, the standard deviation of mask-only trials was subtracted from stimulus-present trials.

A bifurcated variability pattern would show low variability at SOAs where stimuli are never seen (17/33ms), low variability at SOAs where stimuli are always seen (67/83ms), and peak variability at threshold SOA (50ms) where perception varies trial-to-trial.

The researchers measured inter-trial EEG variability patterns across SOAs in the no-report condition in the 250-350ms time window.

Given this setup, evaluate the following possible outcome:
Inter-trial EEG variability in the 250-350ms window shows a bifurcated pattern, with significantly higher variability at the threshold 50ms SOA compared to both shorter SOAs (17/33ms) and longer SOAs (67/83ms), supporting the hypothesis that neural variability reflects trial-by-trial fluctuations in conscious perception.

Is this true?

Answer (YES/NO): NO